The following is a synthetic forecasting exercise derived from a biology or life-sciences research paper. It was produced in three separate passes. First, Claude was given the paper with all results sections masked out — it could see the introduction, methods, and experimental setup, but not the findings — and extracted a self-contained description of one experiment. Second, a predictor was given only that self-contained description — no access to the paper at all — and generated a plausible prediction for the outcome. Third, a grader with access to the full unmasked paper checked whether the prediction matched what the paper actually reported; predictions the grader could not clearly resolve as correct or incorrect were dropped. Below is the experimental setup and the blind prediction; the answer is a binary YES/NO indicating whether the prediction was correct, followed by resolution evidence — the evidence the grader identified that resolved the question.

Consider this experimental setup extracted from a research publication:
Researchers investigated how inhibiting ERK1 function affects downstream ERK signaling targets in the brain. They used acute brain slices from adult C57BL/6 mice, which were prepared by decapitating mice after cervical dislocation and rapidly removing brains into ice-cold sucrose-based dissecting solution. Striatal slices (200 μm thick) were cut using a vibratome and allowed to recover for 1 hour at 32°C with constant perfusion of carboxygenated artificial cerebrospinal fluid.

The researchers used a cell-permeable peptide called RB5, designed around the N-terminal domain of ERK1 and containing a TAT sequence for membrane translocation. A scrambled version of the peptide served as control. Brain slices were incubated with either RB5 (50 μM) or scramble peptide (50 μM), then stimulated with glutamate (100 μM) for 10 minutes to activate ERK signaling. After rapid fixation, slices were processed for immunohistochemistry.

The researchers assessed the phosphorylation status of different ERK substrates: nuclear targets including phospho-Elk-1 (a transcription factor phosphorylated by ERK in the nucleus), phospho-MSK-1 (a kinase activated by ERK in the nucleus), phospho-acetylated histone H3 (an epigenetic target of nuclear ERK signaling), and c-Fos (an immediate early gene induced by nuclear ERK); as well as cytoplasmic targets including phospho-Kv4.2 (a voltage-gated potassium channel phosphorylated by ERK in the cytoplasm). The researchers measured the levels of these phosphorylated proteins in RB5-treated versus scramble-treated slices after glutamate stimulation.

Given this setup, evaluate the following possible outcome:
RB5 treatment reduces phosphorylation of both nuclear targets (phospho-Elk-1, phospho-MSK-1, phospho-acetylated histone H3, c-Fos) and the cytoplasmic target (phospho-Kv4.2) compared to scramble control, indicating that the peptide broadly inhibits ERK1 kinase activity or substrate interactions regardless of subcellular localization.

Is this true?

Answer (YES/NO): NO